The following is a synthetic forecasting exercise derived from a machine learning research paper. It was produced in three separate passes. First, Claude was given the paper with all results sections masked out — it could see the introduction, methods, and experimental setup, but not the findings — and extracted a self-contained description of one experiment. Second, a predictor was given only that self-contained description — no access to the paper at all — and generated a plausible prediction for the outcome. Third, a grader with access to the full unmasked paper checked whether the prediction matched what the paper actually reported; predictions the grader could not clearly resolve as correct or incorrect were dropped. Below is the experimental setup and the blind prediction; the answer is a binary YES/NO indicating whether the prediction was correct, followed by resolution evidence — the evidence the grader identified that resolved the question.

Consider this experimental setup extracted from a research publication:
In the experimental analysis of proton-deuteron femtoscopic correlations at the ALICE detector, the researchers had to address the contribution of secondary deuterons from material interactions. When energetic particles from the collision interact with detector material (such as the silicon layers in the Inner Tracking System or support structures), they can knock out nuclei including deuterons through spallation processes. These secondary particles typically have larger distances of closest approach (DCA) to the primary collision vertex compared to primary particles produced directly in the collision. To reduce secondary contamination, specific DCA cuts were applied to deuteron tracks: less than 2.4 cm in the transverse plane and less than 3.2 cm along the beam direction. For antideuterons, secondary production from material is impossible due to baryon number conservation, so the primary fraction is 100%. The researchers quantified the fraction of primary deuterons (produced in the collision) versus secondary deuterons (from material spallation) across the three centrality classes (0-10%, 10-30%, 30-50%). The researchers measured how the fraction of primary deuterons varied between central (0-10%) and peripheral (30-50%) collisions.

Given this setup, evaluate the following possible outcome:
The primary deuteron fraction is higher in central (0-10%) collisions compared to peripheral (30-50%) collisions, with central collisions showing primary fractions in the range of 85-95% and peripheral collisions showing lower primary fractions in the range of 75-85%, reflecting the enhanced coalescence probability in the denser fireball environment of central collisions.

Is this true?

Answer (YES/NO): NO